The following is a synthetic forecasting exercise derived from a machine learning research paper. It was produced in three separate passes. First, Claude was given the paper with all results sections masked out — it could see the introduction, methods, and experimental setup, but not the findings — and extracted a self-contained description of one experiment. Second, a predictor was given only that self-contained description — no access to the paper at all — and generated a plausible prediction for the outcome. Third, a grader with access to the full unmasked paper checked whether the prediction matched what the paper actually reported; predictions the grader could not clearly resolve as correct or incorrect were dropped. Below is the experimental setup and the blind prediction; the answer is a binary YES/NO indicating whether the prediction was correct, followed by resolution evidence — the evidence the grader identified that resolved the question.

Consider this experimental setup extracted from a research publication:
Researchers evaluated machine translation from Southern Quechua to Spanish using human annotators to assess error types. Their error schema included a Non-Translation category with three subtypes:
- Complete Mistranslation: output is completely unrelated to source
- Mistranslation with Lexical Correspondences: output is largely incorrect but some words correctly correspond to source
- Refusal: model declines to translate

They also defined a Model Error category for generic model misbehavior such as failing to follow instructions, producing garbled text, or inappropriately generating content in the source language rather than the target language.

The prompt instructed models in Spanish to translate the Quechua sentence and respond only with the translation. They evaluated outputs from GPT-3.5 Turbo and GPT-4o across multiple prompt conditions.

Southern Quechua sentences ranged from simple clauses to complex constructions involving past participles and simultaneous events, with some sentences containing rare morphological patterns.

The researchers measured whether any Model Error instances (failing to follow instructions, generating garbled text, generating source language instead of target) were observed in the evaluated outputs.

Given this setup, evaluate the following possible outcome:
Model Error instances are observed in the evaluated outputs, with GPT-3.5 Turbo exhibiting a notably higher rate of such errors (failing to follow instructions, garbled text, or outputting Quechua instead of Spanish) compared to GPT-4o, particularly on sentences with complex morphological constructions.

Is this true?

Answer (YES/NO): NO